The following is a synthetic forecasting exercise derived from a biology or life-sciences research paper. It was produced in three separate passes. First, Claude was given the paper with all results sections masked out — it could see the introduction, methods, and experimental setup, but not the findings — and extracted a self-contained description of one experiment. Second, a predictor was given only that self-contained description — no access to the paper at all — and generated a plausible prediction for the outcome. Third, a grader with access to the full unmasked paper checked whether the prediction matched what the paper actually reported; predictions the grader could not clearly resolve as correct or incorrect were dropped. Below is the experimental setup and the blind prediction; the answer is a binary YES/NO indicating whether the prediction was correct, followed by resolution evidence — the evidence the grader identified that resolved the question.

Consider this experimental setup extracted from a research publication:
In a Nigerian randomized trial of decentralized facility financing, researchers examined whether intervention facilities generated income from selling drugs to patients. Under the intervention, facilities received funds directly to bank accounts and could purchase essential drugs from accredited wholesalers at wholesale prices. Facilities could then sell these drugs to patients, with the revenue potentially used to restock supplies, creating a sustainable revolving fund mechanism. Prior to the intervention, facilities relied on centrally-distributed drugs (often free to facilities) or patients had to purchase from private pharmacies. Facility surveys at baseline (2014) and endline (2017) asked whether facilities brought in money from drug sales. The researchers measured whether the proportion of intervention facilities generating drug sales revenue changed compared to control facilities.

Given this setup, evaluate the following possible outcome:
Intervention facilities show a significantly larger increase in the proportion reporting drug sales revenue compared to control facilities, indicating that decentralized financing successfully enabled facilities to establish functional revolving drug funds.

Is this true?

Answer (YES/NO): YES